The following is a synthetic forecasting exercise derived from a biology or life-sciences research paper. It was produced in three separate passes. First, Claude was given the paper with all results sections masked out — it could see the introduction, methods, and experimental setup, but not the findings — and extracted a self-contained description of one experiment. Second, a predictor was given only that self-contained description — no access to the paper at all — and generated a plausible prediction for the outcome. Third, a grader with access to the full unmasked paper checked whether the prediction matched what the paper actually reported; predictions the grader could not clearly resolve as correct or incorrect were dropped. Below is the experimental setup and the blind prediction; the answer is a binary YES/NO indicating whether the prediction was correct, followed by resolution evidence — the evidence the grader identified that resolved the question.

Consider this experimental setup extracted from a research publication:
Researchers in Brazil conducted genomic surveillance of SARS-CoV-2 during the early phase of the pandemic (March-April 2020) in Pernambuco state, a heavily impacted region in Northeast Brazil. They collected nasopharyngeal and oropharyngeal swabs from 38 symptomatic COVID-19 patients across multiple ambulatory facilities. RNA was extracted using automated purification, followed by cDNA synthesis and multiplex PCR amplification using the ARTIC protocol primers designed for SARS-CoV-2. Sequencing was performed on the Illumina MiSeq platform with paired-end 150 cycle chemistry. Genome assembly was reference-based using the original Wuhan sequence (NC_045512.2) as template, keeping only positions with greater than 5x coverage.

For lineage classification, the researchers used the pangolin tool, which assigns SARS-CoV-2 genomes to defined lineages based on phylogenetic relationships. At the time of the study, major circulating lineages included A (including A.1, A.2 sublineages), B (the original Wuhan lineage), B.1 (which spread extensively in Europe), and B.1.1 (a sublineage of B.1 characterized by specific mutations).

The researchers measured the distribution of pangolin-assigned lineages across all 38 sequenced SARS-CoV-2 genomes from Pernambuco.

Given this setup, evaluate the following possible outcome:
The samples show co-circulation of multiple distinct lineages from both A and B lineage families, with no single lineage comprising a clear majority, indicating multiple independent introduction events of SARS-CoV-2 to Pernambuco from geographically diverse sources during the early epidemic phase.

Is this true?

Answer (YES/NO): NO